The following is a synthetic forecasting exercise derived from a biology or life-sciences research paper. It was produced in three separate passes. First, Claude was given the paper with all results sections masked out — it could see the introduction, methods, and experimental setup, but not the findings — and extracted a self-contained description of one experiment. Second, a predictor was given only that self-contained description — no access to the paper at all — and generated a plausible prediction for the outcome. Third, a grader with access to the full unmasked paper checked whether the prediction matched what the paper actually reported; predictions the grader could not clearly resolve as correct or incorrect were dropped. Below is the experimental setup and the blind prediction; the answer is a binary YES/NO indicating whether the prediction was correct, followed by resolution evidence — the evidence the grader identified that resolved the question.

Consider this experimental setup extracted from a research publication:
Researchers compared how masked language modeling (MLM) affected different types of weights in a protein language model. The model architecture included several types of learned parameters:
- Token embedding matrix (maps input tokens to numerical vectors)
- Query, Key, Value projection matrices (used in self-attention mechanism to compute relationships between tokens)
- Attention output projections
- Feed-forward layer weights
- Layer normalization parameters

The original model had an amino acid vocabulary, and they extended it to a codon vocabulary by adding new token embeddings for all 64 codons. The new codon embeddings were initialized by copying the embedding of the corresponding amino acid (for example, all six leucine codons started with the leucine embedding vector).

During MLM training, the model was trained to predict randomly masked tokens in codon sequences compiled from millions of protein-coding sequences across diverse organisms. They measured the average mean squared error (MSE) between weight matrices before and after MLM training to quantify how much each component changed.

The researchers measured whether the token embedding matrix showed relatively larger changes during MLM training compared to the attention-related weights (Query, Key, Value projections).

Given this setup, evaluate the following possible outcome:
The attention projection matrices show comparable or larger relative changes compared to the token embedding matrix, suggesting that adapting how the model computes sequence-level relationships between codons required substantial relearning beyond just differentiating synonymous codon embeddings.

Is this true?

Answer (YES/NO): NO